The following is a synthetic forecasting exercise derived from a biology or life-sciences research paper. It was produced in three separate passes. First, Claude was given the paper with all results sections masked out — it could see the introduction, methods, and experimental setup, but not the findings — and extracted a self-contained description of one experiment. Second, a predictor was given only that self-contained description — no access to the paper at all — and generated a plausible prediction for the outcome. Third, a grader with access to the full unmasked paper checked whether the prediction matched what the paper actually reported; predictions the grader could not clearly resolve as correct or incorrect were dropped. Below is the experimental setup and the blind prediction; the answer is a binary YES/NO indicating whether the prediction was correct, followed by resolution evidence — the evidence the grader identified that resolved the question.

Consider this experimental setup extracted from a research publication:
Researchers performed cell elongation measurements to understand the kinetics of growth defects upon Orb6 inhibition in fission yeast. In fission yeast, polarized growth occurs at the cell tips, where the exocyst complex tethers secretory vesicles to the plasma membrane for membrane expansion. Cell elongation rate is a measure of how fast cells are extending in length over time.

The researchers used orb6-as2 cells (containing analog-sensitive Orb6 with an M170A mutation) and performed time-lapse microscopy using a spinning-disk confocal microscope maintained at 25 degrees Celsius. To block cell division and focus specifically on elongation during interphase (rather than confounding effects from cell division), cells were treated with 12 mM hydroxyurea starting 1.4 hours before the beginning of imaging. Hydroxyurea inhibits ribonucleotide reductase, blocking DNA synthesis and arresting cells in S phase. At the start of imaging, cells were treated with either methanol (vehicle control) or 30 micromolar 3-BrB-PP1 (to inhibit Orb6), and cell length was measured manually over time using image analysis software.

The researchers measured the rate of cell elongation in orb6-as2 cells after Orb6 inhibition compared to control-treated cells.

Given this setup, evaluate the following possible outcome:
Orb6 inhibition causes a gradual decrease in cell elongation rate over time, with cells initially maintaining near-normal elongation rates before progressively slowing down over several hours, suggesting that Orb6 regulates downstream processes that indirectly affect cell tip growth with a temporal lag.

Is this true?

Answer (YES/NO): NO